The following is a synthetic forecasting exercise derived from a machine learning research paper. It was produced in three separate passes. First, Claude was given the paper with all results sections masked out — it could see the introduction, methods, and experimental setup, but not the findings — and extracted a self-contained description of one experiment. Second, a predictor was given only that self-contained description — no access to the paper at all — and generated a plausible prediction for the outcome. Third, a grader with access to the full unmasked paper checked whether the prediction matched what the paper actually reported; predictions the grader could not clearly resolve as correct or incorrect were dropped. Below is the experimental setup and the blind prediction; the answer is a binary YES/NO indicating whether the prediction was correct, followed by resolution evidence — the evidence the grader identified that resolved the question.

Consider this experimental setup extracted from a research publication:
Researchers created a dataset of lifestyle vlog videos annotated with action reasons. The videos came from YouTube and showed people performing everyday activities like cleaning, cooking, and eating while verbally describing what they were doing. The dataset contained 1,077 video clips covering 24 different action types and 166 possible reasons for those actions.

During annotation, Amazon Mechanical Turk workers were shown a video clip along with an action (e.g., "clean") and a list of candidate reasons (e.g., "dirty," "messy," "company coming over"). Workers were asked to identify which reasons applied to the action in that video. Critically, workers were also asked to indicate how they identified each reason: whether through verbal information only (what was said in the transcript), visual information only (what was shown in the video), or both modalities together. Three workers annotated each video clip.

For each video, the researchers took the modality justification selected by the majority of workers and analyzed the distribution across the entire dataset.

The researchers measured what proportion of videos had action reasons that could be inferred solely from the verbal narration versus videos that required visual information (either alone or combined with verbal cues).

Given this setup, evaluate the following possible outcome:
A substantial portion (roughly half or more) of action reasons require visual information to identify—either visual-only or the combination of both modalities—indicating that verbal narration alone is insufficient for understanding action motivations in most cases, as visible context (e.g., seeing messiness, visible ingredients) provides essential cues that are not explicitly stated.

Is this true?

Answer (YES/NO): NO